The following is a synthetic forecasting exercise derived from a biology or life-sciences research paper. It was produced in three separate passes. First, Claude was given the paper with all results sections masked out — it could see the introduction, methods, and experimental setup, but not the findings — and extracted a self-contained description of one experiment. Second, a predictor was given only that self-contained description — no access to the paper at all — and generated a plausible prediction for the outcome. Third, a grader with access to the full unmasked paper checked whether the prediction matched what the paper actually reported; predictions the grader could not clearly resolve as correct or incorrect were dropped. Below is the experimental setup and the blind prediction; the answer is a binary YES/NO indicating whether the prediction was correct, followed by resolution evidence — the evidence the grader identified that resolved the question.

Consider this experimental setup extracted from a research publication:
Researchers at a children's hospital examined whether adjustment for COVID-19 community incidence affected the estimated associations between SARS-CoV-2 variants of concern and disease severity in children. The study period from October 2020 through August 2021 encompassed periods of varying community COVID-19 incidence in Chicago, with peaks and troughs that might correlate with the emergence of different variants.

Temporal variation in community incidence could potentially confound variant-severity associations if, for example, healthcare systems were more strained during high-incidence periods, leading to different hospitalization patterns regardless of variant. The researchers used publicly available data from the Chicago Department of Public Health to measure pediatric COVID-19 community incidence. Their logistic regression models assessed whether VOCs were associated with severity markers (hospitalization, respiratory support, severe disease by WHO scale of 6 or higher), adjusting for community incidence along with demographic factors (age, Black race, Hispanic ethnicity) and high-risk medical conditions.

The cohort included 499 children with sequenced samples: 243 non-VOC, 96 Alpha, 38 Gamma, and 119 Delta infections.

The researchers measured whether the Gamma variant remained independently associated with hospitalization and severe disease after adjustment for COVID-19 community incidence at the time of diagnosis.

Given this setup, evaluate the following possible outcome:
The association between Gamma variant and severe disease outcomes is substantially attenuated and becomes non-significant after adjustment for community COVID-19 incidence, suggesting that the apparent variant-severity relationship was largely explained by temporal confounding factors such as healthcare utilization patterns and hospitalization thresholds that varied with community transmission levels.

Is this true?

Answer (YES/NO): NO